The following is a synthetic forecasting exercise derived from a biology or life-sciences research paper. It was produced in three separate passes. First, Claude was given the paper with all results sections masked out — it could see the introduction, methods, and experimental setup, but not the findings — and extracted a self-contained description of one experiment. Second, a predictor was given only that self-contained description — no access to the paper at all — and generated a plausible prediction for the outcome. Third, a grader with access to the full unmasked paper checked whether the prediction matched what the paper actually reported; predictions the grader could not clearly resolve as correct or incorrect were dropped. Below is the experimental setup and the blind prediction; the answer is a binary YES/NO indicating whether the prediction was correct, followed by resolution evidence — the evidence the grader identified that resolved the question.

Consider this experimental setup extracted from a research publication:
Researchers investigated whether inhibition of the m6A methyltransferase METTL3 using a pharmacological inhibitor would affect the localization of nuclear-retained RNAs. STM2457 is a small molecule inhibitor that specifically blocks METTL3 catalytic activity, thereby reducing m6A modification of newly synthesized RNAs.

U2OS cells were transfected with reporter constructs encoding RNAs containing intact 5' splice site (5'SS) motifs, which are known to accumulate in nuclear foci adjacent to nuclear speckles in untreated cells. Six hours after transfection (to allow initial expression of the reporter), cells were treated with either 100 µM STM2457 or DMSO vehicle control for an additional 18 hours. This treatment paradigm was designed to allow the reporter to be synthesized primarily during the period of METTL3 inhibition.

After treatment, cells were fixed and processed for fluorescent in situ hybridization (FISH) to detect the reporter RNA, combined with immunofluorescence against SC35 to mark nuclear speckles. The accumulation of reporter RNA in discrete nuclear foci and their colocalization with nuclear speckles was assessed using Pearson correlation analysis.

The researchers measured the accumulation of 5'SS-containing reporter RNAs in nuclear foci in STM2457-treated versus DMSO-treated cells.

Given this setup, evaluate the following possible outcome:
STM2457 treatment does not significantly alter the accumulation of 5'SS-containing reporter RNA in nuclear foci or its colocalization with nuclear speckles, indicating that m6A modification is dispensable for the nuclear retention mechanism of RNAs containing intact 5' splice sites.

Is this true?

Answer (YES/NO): NO